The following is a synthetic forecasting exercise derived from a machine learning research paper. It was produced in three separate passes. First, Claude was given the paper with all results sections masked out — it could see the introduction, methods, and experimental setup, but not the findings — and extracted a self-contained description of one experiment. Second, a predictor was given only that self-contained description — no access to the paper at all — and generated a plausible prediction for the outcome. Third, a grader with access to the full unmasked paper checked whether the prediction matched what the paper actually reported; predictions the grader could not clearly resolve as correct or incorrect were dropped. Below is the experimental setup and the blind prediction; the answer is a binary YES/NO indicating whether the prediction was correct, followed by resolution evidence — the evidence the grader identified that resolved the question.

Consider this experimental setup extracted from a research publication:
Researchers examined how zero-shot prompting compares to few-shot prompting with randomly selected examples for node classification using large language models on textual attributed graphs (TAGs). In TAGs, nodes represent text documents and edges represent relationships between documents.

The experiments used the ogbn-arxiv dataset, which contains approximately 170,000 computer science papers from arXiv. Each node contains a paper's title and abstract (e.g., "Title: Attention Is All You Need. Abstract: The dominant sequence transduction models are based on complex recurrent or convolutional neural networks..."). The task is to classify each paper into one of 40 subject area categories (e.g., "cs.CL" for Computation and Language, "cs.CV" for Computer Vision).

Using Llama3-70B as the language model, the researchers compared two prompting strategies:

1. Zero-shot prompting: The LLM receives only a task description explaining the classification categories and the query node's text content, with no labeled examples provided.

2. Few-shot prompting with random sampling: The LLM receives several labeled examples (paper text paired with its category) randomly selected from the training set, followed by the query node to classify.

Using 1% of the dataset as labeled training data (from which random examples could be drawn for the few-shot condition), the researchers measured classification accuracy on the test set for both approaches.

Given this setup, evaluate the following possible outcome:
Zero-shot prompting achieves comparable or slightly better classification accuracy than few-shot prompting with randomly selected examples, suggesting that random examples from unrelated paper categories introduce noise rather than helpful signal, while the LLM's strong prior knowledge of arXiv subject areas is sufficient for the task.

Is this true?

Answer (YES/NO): YES